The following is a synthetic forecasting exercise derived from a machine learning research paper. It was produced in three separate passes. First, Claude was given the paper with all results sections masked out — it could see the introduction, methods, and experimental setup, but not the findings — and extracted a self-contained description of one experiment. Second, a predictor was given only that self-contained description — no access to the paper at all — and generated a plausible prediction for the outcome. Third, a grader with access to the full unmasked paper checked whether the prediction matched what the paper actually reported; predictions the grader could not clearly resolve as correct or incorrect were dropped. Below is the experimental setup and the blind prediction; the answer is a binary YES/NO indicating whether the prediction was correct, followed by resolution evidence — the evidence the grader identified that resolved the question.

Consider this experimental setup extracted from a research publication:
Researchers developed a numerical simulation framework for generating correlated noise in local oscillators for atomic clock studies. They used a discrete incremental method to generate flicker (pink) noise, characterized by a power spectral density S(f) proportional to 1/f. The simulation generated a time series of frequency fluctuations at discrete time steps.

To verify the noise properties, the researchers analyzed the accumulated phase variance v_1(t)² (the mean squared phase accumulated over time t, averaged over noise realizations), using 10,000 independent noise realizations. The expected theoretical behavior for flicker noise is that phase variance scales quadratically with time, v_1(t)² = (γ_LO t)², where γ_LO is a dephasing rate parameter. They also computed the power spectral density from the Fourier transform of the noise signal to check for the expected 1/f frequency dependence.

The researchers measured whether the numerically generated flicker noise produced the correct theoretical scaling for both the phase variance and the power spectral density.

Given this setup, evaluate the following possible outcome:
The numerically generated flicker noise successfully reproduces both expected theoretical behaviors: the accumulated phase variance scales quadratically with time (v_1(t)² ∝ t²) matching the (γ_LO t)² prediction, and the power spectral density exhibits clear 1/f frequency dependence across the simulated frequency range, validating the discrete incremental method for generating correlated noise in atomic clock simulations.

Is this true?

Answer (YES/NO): NO